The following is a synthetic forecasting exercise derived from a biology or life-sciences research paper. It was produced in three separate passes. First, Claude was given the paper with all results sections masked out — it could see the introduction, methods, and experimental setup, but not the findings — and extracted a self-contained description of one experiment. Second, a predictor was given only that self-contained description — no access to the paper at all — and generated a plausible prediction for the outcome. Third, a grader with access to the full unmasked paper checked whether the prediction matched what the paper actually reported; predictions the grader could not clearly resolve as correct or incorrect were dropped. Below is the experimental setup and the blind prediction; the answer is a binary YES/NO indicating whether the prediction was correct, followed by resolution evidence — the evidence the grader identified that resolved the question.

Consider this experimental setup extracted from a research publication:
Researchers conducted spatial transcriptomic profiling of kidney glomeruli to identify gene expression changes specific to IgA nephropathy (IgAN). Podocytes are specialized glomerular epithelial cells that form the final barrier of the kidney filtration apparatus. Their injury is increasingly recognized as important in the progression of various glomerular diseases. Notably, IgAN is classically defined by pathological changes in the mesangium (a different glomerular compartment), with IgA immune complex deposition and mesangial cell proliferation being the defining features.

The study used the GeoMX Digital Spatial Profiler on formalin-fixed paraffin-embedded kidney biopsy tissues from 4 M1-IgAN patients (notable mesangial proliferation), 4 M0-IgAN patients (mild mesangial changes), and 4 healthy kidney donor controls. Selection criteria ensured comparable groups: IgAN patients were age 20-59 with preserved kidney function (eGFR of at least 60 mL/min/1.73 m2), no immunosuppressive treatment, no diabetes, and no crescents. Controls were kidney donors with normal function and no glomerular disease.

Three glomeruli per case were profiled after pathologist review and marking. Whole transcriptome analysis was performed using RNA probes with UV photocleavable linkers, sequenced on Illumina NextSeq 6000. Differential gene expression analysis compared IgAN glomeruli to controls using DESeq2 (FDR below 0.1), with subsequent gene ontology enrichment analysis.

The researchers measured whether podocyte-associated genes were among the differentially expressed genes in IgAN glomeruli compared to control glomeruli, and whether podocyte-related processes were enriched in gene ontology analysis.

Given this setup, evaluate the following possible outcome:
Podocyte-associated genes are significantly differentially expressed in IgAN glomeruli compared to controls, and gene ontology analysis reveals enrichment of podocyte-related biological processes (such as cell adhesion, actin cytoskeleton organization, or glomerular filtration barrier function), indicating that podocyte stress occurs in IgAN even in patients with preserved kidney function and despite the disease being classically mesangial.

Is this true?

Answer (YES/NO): NO